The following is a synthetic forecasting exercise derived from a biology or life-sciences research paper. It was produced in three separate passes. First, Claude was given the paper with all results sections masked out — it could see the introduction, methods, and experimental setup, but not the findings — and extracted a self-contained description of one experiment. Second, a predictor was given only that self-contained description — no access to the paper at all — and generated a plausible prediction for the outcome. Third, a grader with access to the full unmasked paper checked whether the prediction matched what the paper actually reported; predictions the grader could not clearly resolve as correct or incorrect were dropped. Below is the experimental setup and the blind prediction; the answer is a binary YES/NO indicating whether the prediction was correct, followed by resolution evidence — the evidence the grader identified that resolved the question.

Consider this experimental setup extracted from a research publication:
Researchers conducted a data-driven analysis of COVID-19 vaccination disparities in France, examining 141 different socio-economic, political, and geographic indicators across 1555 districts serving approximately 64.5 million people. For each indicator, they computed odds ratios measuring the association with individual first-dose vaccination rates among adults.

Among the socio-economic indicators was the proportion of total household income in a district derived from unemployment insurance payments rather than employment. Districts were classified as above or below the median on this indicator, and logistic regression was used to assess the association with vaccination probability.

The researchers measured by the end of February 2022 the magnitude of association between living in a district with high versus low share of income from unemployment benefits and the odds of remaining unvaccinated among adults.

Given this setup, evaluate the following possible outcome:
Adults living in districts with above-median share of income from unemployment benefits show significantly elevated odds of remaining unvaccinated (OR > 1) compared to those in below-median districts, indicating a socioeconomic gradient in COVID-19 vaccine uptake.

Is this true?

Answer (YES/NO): YES